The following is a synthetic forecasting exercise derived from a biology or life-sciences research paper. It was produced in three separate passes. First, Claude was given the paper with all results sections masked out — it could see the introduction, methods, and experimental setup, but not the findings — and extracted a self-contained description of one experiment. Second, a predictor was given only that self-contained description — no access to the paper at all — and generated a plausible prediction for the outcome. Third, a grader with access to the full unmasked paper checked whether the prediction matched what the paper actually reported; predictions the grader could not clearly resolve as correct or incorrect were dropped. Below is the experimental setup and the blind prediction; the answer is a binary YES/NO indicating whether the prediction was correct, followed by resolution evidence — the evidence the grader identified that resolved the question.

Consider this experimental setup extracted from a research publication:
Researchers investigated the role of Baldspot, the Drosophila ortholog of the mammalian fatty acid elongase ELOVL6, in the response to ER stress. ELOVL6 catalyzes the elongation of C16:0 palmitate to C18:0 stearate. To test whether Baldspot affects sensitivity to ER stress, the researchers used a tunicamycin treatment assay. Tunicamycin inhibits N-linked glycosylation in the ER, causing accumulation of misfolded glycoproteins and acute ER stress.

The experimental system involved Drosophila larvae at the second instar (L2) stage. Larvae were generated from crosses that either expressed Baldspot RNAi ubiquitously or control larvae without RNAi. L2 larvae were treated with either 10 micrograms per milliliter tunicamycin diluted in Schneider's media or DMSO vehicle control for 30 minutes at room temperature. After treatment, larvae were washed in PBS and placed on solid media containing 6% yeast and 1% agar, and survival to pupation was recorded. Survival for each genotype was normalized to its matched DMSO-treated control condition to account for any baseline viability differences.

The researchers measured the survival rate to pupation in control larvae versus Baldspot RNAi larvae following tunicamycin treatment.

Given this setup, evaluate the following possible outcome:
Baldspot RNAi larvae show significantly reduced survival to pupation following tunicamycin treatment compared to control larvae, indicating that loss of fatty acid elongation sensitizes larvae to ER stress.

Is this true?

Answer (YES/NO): NO